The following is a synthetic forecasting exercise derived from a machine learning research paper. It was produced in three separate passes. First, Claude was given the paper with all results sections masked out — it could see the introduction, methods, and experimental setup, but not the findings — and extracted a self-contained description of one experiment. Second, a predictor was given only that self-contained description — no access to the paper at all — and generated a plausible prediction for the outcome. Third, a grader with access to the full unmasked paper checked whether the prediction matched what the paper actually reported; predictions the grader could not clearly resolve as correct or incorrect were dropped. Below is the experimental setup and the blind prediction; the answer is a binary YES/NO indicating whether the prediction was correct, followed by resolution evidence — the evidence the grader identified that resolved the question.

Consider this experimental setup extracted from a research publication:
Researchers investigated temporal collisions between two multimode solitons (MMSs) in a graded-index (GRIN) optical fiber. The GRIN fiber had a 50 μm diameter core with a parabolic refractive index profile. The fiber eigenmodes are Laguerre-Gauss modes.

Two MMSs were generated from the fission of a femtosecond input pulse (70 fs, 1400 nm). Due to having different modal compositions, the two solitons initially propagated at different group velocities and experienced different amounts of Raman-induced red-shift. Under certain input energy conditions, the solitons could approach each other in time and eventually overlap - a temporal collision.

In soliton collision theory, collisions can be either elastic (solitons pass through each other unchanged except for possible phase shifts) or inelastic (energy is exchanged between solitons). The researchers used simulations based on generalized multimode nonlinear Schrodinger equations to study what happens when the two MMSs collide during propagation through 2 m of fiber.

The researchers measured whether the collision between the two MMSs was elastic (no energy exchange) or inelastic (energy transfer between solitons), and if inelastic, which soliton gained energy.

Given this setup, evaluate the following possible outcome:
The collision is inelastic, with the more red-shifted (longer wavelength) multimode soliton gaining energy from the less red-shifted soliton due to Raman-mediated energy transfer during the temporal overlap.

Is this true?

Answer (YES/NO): NO